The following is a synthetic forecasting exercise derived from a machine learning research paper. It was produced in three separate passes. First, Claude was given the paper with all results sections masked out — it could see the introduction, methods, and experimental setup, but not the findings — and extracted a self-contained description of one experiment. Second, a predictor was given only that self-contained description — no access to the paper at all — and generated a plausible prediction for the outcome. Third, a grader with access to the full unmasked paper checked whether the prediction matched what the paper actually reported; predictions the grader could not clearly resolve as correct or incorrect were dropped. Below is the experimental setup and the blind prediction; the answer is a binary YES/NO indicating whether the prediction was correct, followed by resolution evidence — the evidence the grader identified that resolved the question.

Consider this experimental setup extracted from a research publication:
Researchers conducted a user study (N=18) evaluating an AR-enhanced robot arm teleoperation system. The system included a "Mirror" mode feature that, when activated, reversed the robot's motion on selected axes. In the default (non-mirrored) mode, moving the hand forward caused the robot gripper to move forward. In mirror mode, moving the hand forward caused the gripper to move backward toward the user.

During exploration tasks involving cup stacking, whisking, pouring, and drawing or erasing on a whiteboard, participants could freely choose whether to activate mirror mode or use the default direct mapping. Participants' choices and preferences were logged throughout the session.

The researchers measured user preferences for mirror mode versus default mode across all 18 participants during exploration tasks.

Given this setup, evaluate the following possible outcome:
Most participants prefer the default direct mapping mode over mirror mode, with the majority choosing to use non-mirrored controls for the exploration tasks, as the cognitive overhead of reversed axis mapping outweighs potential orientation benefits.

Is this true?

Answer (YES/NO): YES